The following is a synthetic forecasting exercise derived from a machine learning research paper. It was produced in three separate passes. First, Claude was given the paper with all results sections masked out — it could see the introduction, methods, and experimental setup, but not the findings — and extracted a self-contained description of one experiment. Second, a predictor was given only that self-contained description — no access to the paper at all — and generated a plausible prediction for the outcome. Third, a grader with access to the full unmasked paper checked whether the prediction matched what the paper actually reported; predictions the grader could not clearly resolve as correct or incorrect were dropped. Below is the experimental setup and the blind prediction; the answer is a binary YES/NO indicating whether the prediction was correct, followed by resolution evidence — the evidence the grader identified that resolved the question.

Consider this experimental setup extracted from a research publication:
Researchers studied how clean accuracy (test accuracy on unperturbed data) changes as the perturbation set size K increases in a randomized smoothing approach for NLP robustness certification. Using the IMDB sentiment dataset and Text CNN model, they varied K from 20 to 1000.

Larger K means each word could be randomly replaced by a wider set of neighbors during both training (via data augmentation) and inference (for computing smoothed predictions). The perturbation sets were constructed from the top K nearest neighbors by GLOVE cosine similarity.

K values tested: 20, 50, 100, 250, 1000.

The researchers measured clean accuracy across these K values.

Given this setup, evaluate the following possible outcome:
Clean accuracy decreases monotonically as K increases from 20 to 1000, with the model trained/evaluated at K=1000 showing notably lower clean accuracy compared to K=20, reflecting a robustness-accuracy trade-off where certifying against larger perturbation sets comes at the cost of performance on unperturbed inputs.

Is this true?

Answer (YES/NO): NO